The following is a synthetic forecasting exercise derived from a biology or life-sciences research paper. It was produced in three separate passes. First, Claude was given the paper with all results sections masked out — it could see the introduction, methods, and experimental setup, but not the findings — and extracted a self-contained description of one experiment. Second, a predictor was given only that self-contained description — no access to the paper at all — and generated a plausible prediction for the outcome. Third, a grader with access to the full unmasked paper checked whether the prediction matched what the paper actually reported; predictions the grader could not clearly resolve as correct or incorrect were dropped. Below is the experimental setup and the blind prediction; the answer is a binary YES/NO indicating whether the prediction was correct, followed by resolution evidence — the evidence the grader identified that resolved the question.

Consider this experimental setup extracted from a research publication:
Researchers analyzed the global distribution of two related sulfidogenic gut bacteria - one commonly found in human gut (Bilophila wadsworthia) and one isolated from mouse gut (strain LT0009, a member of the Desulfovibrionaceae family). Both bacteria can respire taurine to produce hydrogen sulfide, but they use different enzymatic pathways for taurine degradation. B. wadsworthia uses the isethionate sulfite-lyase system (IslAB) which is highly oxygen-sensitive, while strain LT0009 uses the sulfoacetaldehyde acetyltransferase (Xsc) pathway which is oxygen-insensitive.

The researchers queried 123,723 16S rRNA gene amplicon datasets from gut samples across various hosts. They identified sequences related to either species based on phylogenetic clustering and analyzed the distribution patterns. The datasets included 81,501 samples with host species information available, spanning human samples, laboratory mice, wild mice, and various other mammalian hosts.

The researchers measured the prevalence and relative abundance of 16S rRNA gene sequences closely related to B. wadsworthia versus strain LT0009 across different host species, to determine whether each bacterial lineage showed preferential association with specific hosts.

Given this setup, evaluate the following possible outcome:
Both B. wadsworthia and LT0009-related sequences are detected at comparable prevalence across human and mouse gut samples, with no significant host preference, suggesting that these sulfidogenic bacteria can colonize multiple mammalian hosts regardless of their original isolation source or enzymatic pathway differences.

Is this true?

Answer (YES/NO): NO